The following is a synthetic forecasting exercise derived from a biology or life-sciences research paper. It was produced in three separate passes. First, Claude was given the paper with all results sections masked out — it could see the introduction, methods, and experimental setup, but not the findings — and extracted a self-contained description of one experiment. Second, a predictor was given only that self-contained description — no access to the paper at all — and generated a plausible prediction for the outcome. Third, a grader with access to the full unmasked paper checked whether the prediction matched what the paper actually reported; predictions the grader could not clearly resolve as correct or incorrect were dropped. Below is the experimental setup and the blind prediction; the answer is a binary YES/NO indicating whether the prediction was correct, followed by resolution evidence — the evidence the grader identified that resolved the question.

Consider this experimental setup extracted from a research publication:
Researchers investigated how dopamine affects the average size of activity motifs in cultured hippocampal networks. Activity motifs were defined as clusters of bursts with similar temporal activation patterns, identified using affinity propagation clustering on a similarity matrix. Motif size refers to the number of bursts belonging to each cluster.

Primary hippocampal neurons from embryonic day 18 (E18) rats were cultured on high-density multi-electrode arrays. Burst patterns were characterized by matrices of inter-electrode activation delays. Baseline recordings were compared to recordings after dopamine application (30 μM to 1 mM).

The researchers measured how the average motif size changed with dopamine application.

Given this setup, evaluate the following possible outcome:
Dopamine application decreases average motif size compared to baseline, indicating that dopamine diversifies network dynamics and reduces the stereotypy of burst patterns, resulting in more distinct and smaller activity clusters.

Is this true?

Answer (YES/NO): NO